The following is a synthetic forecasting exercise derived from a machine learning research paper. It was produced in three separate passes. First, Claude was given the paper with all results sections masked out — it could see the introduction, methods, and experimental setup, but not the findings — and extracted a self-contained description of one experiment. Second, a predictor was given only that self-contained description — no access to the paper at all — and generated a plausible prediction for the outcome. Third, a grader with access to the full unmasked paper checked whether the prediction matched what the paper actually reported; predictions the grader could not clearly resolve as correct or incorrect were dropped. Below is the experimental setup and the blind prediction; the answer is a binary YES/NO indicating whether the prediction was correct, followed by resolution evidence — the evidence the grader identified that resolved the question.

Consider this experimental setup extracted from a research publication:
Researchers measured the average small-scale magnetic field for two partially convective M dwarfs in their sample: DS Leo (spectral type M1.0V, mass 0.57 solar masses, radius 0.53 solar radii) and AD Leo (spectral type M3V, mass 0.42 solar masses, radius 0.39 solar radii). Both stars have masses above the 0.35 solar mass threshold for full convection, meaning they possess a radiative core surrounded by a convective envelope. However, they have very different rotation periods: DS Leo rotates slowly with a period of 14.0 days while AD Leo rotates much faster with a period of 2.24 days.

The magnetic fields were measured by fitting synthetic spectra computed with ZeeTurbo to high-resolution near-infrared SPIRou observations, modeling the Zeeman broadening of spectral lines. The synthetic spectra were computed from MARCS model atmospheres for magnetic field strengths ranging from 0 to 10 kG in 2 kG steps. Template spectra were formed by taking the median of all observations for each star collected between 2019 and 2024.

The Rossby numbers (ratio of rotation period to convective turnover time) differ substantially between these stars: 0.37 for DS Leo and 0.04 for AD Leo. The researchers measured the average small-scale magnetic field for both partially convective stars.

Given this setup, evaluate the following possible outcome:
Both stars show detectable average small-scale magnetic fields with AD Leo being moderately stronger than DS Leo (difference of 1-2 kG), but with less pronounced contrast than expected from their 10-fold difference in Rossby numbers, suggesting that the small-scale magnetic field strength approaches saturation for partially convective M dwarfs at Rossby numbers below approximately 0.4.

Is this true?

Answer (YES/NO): NO